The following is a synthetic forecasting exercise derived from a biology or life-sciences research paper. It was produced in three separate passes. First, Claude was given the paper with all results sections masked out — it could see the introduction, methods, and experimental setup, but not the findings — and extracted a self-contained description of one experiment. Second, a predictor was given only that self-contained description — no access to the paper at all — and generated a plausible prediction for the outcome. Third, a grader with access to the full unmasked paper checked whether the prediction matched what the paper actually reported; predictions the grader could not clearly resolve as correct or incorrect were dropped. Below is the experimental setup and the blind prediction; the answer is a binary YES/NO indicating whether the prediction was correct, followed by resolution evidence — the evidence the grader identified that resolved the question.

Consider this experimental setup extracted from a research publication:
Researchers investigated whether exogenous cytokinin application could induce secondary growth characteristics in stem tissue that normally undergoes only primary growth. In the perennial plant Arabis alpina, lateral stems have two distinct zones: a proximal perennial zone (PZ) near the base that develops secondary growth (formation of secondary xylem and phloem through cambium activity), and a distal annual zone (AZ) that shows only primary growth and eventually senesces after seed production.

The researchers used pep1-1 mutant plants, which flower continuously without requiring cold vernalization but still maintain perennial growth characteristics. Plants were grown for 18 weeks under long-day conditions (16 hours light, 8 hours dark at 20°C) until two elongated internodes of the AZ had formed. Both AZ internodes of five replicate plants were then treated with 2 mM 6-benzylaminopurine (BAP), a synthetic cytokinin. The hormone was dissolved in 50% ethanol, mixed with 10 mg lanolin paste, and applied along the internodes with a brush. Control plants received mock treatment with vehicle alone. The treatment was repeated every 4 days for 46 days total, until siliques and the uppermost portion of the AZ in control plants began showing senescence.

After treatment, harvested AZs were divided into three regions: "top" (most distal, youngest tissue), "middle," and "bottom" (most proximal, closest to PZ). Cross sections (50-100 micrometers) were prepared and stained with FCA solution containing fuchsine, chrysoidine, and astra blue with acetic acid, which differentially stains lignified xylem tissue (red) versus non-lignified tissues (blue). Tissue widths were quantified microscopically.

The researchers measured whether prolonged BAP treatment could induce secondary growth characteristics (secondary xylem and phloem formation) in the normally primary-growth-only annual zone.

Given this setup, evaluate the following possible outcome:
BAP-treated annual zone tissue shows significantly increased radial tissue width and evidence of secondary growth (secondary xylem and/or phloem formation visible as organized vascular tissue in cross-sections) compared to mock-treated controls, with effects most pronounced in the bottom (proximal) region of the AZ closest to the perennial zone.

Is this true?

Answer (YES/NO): NO